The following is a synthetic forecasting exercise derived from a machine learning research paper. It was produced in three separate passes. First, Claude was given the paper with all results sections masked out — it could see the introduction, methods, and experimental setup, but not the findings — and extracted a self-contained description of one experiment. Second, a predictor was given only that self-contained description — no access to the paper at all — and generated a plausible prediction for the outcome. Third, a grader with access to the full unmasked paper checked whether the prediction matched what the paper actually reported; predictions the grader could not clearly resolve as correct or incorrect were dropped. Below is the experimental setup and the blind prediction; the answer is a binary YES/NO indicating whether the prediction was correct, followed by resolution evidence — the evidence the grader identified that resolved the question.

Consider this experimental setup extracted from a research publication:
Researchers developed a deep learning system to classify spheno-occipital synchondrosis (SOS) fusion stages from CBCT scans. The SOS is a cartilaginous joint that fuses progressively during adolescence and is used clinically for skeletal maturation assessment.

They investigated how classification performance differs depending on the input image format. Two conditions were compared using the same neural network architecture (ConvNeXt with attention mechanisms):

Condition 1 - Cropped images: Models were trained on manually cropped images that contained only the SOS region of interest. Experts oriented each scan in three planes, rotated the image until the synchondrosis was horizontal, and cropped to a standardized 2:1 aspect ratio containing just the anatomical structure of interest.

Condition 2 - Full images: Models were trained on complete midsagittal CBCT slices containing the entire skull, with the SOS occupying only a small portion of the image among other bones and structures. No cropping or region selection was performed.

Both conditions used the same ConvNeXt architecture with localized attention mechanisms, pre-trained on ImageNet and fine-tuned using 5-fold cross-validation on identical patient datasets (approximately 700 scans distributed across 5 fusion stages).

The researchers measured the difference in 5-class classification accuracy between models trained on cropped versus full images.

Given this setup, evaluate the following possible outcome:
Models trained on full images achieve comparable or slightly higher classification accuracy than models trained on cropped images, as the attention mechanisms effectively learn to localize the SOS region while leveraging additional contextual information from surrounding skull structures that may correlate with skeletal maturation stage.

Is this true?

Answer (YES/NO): NO